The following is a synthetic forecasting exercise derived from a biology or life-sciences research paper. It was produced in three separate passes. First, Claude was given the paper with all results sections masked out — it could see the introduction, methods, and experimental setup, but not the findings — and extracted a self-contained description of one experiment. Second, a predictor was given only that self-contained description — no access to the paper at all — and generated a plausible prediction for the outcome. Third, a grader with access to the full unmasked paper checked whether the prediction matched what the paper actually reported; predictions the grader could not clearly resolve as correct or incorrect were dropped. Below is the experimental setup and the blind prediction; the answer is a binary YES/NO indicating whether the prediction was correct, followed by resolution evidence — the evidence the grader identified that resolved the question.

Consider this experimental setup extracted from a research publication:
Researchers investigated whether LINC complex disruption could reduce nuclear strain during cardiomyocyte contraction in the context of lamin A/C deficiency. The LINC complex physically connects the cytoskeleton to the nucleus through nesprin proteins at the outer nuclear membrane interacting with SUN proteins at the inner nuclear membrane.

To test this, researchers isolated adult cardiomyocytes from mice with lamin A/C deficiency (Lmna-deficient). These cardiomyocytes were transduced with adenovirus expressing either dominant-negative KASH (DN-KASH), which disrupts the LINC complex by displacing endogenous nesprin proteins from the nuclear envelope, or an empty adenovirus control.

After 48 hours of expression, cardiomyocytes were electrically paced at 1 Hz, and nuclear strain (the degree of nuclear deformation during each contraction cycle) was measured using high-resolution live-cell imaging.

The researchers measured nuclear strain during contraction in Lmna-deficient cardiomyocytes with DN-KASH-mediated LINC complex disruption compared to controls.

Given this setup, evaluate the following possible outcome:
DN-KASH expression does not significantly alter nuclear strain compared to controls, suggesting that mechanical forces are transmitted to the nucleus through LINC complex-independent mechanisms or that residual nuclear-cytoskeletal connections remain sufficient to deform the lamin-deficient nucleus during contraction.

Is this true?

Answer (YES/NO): YES